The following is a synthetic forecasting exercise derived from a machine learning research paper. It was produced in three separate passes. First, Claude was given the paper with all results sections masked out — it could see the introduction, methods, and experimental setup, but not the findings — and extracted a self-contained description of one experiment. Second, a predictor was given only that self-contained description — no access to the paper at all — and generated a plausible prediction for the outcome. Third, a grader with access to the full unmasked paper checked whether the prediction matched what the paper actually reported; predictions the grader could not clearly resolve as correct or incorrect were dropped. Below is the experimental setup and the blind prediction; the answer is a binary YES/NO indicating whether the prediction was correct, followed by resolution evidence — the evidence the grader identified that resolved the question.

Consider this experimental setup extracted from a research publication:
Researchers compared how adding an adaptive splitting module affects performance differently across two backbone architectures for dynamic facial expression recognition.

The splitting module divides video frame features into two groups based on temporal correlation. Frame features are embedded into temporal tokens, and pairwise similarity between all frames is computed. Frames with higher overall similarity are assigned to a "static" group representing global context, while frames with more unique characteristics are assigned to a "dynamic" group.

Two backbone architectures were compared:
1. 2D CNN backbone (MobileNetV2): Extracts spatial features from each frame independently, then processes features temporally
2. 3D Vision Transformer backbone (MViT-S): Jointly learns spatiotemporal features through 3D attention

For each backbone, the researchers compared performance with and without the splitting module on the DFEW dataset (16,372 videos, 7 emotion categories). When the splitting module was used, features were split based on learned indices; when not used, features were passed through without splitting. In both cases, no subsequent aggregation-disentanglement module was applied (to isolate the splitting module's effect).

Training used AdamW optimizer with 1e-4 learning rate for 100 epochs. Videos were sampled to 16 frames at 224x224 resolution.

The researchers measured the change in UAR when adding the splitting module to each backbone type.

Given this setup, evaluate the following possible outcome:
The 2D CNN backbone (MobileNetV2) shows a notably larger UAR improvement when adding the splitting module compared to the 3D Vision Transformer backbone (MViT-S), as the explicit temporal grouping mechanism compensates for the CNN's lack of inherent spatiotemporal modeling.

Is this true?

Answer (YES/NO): YES